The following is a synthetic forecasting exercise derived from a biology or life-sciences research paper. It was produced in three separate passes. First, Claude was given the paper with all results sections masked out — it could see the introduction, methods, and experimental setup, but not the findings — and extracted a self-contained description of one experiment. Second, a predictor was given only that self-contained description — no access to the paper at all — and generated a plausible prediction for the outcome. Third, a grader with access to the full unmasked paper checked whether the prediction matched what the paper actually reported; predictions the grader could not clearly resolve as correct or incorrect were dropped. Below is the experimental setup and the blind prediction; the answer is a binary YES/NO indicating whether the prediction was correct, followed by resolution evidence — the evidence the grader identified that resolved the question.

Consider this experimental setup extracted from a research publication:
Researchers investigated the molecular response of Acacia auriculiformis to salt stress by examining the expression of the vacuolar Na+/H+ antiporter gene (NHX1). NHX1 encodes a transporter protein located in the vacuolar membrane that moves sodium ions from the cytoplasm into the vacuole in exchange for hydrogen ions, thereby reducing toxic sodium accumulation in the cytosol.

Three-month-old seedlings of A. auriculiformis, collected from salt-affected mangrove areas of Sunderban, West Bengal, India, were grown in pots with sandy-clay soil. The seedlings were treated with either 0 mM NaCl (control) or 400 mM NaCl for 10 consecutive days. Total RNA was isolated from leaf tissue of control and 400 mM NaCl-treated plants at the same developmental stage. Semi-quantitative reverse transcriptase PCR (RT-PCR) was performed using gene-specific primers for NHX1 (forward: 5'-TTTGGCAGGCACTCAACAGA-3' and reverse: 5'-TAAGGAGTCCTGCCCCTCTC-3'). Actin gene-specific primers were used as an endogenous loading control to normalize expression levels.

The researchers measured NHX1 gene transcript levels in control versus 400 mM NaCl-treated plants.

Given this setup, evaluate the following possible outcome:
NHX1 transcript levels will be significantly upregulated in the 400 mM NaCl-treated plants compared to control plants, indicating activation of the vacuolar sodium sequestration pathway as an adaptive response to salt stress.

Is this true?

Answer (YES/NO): YES